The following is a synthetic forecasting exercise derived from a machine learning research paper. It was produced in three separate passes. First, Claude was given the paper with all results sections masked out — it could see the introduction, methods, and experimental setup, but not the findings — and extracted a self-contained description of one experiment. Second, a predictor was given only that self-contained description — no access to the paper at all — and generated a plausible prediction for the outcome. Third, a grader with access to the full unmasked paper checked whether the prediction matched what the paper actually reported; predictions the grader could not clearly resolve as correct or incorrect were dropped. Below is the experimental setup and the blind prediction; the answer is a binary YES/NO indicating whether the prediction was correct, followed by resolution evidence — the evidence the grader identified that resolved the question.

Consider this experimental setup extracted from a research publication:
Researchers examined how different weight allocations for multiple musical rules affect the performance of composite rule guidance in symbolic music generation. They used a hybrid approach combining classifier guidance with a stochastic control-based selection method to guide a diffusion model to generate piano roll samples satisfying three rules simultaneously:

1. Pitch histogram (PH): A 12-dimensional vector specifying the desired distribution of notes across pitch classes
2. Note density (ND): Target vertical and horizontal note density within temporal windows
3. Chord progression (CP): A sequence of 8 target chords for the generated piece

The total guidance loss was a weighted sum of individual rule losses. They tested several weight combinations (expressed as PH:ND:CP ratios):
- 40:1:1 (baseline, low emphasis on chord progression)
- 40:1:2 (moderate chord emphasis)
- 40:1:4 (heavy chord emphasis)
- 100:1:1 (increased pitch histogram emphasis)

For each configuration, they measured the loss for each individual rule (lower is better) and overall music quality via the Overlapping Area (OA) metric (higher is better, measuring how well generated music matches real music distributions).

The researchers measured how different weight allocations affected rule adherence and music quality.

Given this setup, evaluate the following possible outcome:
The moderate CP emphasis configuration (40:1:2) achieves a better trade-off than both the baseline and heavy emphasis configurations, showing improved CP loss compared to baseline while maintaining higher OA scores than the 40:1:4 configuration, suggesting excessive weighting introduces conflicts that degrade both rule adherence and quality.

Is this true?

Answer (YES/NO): YES